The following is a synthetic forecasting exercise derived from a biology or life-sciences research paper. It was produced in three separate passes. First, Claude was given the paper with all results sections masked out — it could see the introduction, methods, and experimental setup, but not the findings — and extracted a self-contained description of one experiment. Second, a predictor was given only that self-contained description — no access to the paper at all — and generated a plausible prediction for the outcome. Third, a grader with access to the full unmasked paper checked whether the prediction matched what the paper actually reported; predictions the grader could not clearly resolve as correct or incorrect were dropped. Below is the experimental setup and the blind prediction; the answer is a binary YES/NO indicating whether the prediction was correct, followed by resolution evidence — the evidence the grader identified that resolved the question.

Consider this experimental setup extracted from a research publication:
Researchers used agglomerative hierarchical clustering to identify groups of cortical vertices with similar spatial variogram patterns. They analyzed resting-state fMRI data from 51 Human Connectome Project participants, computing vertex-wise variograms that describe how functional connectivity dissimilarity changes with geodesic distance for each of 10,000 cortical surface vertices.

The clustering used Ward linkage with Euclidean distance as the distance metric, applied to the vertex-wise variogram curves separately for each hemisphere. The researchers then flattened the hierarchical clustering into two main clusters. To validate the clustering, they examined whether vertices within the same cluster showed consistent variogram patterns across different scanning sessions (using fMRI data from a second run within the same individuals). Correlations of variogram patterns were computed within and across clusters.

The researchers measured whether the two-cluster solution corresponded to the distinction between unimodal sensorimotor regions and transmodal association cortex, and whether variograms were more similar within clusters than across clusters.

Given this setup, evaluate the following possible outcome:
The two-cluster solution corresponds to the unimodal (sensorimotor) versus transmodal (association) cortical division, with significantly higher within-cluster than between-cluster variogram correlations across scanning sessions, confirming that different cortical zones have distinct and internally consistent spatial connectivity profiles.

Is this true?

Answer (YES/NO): YES